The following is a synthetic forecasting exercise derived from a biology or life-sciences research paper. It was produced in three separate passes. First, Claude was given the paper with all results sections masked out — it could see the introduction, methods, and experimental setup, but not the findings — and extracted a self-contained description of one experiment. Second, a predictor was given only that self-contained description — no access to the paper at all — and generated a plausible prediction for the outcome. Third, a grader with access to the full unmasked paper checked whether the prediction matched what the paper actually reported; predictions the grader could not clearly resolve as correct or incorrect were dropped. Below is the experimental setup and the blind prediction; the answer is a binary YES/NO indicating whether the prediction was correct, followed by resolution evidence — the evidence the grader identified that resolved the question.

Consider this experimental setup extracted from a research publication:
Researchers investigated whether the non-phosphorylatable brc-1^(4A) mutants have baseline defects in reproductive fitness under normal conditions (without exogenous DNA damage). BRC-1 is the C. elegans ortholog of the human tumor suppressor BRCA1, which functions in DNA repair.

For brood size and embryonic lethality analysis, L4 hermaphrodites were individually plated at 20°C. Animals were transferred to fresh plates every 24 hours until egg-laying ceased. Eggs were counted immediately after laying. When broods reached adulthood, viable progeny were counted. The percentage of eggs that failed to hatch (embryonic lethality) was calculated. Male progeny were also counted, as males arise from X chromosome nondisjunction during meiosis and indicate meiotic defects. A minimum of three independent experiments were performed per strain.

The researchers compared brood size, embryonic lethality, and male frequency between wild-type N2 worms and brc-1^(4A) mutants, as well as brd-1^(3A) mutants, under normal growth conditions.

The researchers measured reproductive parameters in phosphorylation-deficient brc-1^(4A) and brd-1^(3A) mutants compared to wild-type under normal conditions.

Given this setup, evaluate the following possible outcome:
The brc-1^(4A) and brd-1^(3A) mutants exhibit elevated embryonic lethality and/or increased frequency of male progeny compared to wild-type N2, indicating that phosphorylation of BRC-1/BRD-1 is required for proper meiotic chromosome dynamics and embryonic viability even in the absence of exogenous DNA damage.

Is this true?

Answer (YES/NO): NO